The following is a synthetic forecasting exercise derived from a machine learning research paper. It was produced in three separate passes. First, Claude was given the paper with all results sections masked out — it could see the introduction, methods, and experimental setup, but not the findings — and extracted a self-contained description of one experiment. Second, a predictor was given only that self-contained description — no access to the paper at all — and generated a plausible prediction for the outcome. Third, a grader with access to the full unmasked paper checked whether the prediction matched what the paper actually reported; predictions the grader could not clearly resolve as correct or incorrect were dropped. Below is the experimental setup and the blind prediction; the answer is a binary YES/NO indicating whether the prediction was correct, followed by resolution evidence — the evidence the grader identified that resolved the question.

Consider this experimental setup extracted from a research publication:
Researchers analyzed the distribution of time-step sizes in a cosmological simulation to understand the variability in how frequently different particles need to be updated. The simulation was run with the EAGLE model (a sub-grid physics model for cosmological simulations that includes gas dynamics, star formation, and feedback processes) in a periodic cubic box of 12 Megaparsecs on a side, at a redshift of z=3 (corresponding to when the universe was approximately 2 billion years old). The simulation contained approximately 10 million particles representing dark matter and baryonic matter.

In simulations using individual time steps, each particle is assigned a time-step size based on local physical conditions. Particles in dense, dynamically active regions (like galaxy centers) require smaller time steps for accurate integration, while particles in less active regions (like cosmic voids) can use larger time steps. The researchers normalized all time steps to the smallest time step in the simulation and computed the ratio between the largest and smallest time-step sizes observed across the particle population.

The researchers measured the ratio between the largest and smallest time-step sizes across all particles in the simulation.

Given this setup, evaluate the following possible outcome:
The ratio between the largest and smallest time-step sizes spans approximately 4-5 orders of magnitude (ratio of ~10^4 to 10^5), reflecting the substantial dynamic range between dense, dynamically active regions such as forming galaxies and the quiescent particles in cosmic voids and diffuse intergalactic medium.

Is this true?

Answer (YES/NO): NO